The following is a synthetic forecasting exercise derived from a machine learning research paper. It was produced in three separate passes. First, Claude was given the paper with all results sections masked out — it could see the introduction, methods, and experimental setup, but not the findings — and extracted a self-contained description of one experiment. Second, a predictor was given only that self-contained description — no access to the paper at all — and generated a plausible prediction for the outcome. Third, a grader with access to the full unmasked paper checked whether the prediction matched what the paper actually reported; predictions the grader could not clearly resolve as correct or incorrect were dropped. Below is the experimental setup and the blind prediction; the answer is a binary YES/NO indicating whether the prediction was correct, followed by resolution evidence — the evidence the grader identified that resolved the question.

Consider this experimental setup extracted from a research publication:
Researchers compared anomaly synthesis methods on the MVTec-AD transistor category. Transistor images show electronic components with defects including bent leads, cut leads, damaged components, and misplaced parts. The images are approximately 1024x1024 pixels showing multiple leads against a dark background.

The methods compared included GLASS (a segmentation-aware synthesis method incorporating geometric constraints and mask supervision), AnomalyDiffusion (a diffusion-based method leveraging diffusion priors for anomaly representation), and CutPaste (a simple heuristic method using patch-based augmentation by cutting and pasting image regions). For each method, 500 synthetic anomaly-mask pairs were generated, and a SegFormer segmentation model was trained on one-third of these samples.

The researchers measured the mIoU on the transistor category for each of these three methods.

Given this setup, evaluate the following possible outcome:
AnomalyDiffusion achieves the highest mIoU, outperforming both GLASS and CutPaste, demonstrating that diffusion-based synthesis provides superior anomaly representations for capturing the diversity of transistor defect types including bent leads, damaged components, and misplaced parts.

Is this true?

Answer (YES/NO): YES